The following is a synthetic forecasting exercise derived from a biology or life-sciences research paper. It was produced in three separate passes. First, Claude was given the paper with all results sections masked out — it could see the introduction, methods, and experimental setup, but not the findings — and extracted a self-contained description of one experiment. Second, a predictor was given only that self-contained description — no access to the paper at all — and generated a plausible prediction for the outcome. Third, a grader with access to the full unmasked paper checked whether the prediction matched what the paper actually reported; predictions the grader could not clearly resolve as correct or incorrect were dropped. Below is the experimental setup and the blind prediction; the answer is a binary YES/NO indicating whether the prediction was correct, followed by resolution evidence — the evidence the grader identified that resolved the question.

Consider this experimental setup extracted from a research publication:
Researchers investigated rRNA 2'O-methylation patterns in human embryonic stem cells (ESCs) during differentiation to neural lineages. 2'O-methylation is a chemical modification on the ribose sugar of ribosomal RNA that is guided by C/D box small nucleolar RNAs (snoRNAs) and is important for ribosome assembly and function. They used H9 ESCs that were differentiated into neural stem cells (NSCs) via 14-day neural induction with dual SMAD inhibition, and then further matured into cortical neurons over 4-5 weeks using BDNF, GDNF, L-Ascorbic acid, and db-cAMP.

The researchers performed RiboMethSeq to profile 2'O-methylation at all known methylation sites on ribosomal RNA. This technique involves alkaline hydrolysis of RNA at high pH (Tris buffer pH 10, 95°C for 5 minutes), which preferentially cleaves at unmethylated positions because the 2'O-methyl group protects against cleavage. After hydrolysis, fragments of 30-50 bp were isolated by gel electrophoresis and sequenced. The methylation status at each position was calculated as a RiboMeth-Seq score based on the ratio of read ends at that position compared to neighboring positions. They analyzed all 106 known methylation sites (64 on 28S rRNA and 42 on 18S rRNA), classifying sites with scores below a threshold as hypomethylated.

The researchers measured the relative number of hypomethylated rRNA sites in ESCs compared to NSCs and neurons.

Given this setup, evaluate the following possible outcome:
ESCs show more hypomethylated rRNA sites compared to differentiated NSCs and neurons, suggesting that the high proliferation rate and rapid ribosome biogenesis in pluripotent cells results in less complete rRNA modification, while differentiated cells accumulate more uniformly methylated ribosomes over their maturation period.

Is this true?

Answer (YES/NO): YES